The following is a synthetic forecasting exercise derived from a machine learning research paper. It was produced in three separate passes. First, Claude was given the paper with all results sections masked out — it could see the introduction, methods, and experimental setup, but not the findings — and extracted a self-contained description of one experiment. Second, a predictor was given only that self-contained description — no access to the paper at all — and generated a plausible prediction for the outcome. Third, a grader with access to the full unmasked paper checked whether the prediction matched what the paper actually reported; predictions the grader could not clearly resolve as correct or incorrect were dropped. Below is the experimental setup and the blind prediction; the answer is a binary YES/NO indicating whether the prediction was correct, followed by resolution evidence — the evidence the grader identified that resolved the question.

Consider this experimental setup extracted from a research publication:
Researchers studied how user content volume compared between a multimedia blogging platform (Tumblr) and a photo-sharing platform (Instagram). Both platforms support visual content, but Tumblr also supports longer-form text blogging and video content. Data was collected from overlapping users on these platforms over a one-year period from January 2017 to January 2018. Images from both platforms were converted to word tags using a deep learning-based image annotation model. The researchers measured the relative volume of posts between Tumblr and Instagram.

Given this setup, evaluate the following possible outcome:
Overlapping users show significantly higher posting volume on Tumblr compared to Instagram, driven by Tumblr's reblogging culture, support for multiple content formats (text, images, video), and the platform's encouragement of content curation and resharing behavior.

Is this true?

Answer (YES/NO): YES